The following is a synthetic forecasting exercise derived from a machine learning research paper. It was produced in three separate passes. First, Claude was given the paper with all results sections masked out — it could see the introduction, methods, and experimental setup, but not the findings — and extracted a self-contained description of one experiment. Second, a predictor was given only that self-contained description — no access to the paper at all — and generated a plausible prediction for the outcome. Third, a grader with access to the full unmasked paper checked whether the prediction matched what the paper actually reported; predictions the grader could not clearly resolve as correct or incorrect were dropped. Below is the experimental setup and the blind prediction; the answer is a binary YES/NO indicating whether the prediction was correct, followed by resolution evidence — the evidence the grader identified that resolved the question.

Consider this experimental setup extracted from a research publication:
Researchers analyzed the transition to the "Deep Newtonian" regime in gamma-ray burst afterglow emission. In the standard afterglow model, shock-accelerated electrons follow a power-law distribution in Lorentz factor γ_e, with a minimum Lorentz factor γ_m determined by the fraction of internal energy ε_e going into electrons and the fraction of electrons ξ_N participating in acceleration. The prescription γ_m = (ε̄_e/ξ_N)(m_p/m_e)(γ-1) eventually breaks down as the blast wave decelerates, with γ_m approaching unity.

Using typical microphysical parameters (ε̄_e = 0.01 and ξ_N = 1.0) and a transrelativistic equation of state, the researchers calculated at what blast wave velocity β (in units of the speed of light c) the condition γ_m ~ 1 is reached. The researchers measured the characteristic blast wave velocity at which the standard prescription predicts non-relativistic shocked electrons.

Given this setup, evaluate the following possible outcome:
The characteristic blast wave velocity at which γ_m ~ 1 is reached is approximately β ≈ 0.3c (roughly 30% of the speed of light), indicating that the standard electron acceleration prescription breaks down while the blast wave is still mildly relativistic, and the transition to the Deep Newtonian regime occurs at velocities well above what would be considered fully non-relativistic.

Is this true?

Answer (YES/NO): NO